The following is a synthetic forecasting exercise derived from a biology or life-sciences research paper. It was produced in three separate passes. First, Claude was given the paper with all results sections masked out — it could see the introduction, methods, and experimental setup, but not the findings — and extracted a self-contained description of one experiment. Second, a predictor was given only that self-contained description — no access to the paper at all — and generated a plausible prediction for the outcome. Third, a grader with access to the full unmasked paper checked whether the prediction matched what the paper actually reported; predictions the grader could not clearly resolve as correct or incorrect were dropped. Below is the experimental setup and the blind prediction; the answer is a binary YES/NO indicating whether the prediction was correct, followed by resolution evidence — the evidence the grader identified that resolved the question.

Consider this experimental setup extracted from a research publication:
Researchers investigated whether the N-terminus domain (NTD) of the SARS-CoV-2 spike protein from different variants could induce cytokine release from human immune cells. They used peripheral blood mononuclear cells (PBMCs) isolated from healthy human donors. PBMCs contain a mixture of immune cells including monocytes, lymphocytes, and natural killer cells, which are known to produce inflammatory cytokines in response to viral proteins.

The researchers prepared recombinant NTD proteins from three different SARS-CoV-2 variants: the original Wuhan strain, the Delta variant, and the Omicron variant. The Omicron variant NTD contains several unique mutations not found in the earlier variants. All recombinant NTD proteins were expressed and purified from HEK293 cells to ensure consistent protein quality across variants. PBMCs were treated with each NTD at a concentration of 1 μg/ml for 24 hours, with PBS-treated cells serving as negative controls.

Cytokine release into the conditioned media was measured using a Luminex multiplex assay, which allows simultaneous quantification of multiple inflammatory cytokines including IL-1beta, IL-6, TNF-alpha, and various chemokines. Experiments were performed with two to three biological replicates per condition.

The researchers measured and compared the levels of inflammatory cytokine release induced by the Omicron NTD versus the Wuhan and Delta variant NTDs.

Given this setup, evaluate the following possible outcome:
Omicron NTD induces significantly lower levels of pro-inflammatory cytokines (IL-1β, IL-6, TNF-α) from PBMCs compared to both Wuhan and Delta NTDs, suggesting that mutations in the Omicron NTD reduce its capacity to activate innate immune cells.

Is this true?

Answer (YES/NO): NO